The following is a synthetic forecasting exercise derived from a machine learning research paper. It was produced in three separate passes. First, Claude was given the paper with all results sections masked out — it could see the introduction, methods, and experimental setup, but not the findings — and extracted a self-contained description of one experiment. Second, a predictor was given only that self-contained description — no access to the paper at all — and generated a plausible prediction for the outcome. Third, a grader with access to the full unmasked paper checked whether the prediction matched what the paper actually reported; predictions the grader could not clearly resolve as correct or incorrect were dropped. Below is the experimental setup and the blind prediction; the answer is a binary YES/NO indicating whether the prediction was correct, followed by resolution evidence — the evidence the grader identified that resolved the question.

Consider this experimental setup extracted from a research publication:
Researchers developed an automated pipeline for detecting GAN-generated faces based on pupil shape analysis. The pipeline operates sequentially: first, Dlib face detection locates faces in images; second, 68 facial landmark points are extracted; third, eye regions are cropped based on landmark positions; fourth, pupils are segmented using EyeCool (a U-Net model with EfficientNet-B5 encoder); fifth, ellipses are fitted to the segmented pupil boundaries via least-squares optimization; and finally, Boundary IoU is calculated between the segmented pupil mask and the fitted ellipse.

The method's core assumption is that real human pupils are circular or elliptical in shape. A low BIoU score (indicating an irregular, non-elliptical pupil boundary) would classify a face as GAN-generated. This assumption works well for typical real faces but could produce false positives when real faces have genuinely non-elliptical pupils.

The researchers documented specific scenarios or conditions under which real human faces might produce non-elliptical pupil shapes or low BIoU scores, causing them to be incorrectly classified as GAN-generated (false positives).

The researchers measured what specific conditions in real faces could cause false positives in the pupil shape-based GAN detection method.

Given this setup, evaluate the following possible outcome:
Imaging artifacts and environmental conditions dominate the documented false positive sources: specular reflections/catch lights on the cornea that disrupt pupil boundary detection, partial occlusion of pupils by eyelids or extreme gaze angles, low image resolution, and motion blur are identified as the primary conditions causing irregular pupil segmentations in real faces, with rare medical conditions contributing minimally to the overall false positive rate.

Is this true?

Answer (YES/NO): NO